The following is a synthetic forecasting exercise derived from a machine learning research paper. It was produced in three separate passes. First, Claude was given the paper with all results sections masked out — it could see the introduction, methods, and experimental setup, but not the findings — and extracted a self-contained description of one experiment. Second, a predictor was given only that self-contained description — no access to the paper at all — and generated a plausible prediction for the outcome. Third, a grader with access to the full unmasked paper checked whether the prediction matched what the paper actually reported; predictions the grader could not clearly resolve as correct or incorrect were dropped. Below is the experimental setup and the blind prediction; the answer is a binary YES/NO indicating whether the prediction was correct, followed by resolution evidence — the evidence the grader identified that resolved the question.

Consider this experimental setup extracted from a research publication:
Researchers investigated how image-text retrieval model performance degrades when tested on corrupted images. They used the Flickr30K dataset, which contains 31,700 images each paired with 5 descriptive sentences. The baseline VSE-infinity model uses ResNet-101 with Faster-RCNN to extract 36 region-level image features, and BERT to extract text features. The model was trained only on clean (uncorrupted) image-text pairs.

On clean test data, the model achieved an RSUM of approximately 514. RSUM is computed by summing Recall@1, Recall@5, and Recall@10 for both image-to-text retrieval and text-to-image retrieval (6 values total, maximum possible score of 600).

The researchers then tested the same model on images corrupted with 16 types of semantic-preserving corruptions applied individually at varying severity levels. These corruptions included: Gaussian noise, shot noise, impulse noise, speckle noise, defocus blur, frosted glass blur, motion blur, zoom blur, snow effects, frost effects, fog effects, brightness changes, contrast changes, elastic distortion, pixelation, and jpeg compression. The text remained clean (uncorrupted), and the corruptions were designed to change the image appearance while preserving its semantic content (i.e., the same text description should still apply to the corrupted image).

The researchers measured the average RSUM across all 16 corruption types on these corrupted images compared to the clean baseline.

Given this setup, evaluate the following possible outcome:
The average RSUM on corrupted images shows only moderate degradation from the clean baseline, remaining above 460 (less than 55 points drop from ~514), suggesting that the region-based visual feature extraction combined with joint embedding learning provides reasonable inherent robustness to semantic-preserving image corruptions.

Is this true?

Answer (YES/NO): NO